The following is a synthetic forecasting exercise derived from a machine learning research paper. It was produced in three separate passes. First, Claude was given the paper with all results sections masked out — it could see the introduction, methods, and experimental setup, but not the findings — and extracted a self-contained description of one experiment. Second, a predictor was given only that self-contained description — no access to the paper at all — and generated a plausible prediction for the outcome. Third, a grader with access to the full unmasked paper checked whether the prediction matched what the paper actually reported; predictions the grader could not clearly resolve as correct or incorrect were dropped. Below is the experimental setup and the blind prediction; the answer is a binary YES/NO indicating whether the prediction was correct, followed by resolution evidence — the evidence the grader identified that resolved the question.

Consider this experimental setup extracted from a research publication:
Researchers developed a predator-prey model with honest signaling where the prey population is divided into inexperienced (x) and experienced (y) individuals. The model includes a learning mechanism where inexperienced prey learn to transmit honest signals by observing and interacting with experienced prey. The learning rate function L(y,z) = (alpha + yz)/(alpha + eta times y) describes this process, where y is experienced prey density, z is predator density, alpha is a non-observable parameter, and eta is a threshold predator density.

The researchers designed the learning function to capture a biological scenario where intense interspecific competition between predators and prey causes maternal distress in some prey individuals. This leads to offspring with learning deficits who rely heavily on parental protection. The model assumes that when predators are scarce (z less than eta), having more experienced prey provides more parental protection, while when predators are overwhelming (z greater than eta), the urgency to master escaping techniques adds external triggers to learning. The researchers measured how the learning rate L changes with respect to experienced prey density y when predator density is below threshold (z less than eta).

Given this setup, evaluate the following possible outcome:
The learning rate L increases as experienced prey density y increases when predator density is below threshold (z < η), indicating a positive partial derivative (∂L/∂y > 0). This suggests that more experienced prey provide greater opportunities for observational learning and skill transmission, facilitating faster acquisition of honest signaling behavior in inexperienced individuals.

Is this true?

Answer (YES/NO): NO